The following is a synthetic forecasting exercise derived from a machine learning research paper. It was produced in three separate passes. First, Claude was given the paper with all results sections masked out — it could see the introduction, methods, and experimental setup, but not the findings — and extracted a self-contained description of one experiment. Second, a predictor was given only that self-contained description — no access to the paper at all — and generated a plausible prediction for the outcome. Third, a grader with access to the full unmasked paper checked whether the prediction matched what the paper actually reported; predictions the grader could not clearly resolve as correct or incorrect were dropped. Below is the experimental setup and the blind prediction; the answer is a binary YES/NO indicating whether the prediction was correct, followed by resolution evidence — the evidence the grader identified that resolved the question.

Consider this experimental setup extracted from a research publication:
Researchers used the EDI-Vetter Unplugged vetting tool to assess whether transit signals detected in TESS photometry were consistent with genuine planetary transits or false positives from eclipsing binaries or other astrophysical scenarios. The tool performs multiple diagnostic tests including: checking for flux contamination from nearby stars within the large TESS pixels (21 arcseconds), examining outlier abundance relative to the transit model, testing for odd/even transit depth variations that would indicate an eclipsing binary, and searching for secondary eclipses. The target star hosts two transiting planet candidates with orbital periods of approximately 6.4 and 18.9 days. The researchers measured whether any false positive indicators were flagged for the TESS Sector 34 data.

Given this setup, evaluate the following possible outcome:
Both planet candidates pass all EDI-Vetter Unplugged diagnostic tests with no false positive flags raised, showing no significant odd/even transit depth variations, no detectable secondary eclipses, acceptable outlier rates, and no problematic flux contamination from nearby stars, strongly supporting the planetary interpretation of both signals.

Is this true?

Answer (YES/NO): NO